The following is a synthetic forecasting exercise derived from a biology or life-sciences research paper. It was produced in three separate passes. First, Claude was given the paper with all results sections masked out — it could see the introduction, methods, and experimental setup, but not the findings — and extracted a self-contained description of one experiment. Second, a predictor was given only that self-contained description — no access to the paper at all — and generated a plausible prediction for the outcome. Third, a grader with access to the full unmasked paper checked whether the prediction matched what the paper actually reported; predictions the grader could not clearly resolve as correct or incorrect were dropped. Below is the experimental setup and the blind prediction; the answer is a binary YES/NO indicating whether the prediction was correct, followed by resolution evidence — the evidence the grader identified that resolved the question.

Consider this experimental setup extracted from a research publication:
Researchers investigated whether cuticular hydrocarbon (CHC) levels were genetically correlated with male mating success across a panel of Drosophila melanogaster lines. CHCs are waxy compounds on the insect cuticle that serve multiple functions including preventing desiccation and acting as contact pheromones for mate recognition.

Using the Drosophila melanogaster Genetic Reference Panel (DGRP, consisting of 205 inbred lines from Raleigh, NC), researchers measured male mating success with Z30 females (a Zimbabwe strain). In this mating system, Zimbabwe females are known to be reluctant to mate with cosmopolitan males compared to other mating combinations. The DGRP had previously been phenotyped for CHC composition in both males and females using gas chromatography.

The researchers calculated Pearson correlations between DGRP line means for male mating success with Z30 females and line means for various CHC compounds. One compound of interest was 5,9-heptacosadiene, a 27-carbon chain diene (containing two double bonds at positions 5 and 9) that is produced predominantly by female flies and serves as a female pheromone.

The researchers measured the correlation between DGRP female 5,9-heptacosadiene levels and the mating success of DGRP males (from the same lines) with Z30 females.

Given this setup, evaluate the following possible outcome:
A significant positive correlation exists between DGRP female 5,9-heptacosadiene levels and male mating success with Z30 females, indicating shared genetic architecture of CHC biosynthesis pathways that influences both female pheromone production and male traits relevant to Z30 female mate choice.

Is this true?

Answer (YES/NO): NO